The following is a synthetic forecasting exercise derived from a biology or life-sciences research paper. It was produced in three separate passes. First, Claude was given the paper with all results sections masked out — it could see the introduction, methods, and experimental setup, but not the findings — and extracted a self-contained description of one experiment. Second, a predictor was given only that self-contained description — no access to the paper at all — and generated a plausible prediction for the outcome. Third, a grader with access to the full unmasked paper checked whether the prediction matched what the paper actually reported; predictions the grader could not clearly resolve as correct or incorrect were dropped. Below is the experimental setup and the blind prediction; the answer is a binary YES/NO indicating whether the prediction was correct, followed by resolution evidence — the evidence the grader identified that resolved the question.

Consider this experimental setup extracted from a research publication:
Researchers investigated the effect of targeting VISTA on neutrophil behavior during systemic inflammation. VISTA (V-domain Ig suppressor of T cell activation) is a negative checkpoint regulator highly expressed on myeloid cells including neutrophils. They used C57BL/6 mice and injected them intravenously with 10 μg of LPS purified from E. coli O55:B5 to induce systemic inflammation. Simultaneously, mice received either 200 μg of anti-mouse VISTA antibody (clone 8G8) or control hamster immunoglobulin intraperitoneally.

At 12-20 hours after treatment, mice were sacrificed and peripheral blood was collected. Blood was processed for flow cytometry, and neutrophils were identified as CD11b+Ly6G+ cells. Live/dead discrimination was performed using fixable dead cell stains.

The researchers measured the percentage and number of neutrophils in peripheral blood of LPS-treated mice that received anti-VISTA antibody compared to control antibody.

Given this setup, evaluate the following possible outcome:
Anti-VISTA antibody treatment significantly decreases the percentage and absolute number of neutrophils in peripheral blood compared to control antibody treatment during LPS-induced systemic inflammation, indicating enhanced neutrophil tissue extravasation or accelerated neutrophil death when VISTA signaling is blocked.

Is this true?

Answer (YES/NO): NO